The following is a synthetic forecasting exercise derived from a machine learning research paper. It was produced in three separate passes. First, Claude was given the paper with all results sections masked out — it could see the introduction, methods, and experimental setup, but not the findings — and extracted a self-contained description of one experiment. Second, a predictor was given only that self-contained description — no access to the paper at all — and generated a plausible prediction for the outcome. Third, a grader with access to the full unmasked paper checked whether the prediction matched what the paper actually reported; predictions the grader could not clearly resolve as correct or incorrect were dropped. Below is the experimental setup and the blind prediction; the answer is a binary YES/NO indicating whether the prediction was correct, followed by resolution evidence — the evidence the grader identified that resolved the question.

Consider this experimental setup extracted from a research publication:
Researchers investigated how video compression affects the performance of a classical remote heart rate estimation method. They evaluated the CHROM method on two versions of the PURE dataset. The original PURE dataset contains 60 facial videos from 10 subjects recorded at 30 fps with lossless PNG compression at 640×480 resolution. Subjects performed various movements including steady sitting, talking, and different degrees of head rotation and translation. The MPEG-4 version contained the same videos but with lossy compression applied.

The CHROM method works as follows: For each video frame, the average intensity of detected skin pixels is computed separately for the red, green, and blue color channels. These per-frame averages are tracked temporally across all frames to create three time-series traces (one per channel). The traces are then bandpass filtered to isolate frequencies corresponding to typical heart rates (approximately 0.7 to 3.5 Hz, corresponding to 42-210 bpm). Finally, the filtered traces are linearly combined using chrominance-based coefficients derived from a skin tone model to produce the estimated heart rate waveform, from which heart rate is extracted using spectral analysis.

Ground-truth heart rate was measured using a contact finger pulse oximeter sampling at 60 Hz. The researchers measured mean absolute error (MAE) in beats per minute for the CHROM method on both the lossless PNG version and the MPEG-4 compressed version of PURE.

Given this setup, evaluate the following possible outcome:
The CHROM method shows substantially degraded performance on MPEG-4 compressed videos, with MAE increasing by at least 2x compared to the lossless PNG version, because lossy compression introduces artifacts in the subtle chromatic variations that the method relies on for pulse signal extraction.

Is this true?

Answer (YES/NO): YES